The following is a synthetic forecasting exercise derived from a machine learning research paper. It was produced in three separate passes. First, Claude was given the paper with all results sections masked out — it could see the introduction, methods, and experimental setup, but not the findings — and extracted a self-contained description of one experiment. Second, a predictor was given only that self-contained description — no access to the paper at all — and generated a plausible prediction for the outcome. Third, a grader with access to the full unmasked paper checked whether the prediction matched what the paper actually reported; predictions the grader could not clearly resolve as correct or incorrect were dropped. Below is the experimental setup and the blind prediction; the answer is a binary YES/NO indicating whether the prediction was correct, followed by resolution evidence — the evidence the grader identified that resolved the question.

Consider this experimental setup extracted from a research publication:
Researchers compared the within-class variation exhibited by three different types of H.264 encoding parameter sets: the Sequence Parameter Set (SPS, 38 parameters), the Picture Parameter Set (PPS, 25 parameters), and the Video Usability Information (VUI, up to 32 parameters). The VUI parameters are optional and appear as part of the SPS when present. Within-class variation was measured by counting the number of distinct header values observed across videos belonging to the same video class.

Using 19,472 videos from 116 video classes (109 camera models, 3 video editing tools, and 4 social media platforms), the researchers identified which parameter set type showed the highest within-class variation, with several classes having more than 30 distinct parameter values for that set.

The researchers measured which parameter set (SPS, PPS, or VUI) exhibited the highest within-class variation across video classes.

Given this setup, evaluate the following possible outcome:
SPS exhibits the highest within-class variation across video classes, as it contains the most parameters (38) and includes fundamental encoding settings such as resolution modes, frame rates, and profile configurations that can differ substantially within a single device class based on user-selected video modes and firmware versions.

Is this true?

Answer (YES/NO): NO